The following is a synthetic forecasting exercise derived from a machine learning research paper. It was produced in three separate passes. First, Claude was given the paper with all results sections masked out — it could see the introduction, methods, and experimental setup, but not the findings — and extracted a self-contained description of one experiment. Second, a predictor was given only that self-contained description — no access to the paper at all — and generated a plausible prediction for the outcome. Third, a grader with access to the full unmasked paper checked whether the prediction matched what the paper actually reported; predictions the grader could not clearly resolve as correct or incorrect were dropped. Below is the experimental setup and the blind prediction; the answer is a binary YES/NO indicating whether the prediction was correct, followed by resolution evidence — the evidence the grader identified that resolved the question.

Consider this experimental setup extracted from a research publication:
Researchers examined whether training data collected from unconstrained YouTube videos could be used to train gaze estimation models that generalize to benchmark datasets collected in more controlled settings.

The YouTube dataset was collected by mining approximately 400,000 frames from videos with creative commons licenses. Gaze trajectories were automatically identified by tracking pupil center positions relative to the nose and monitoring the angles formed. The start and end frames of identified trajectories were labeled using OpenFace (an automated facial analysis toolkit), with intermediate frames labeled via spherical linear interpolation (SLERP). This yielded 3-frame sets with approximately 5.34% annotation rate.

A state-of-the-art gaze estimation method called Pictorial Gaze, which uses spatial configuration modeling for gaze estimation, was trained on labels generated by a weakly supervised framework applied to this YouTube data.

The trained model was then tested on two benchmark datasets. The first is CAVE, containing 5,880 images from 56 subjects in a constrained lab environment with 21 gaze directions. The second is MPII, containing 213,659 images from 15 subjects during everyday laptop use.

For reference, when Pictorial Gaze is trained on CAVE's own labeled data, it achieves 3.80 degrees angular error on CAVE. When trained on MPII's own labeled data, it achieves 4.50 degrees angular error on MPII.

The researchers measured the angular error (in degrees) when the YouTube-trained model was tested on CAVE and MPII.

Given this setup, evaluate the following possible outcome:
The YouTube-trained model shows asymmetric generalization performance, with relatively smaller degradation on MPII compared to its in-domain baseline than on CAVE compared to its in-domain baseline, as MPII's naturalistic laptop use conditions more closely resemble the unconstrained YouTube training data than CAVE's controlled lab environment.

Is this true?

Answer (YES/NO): NO